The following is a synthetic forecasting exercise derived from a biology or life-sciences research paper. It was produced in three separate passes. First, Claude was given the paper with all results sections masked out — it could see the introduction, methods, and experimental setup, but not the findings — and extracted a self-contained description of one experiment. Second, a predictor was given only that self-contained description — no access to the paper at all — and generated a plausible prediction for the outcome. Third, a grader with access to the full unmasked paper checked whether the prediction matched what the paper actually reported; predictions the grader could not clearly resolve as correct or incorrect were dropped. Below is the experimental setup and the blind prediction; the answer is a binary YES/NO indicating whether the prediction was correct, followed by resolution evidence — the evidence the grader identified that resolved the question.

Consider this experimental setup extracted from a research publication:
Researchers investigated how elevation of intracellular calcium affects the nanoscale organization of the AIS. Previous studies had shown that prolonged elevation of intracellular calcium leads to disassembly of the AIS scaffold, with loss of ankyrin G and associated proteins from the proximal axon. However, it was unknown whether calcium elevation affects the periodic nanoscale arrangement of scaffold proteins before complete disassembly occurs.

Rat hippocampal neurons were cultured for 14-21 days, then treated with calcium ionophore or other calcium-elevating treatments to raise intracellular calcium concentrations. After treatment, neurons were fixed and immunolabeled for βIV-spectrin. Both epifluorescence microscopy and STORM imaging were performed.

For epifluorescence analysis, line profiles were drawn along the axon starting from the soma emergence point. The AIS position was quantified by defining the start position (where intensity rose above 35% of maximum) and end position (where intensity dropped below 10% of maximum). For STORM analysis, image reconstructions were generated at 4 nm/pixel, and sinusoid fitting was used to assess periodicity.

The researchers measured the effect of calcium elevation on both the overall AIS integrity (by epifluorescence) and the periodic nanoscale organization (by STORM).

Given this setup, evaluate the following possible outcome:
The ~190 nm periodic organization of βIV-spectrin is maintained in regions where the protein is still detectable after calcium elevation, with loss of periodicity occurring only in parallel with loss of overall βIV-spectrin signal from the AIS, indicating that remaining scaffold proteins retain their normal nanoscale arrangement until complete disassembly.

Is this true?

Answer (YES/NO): NO